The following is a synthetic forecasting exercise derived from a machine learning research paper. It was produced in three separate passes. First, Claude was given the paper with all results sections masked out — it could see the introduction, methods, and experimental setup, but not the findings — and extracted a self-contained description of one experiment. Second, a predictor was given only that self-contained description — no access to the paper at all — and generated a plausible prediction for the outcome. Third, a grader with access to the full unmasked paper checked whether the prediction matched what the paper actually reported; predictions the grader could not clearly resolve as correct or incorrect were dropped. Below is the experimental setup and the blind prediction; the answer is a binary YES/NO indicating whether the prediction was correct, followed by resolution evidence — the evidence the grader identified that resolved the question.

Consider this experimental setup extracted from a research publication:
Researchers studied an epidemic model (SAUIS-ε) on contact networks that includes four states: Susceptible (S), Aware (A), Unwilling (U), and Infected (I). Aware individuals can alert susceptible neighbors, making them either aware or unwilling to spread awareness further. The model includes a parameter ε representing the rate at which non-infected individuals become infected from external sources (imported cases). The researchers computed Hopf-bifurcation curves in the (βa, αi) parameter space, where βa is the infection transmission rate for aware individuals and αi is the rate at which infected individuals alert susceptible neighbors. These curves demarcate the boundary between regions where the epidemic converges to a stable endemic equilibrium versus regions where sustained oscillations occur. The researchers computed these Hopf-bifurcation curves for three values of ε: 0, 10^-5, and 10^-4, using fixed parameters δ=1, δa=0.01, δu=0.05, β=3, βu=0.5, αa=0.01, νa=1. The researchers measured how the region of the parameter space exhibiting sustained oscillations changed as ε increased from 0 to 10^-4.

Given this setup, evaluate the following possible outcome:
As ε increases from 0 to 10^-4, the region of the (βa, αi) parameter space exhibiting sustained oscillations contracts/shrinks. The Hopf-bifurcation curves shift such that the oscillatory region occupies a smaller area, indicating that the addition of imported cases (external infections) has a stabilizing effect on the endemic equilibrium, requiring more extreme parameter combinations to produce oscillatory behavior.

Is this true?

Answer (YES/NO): YES